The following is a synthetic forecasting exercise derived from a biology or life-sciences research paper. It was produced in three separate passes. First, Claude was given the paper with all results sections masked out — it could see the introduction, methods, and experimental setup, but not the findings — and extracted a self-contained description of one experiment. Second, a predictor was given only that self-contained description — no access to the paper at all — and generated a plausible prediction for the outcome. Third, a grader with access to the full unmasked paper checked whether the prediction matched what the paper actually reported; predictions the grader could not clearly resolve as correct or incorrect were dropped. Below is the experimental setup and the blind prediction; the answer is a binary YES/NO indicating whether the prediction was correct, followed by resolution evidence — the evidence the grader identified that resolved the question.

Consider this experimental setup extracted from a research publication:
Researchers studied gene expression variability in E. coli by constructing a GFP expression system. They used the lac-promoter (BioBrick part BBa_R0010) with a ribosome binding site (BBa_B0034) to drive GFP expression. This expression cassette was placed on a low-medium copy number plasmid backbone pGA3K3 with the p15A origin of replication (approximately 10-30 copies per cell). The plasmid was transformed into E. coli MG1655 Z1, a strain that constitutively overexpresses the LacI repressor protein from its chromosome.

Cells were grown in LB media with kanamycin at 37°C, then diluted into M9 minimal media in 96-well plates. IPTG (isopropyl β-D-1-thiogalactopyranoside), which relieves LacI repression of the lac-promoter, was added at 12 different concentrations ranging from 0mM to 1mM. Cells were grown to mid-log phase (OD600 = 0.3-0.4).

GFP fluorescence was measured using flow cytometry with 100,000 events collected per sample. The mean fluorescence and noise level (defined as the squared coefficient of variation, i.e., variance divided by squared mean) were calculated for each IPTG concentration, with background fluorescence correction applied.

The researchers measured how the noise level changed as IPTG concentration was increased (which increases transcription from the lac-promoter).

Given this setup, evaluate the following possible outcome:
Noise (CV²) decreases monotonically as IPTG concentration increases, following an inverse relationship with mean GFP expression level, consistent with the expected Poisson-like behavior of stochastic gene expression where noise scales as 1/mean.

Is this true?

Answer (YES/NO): YES